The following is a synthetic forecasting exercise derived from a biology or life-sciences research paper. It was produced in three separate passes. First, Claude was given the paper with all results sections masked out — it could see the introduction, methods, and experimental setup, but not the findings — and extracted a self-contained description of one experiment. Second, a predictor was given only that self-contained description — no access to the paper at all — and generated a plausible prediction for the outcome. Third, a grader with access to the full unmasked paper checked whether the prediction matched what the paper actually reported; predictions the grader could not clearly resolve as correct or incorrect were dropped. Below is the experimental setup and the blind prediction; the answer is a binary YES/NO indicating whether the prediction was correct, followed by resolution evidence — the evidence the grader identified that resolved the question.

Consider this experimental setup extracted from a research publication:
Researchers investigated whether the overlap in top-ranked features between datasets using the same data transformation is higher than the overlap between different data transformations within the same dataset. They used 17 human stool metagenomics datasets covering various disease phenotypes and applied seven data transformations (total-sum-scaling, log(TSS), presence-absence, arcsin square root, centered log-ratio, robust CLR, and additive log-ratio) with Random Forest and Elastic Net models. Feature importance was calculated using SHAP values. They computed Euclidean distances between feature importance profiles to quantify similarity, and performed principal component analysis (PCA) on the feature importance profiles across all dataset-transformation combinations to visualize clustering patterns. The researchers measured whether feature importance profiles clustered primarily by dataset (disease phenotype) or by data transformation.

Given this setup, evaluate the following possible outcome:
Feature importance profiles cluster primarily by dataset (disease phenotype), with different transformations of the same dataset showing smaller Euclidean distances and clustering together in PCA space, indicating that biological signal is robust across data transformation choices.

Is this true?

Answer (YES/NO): YES